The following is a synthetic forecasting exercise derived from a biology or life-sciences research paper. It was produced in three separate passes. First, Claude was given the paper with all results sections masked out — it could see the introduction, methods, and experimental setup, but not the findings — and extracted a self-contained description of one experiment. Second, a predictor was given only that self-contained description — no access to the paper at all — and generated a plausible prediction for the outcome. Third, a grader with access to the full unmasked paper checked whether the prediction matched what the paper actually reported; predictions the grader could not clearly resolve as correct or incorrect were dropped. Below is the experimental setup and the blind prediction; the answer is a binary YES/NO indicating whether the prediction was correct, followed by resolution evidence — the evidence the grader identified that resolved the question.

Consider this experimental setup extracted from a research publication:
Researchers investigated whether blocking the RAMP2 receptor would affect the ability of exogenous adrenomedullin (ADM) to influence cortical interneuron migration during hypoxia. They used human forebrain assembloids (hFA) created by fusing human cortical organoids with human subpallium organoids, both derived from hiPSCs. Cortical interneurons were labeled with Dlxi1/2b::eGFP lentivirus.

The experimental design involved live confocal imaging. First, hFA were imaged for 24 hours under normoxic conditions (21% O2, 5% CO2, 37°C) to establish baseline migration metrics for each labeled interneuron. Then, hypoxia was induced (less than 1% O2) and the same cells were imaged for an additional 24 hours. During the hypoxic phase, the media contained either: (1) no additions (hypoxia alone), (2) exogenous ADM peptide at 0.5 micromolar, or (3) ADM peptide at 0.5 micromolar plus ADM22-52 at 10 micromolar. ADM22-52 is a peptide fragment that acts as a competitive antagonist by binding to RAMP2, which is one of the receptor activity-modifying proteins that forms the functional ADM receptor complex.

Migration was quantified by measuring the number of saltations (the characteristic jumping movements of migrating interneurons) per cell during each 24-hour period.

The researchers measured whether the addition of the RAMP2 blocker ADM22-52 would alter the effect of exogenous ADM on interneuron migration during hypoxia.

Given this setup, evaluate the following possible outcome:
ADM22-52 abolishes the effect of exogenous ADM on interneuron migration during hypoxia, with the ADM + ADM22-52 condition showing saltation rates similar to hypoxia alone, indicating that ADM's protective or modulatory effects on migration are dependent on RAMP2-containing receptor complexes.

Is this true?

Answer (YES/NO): YES